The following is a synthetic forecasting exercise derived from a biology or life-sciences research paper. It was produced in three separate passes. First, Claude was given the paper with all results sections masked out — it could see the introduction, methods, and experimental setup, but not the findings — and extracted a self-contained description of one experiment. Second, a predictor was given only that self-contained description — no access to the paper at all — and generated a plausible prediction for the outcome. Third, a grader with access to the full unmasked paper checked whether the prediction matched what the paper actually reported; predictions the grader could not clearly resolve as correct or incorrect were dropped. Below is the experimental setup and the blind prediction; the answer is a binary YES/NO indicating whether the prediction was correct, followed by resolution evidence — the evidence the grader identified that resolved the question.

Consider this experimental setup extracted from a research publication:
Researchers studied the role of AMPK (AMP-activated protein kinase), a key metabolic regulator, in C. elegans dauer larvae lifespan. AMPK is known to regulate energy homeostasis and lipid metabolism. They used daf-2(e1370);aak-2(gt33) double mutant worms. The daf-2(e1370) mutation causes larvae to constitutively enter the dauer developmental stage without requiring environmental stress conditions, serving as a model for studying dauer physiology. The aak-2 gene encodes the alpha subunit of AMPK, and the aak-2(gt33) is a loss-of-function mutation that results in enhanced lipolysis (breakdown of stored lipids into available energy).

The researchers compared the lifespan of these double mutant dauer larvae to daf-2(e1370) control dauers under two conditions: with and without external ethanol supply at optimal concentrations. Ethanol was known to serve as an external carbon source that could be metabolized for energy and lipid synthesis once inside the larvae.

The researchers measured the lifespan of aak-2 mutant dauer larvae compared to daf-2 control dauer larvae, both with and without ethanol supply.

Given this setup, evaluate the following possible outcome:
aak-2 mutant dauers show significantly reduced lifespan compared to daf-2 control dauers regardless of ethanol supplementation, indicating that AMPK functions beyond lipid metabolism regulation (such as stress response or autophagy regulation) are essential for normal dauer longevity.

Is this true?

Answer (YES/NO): NO